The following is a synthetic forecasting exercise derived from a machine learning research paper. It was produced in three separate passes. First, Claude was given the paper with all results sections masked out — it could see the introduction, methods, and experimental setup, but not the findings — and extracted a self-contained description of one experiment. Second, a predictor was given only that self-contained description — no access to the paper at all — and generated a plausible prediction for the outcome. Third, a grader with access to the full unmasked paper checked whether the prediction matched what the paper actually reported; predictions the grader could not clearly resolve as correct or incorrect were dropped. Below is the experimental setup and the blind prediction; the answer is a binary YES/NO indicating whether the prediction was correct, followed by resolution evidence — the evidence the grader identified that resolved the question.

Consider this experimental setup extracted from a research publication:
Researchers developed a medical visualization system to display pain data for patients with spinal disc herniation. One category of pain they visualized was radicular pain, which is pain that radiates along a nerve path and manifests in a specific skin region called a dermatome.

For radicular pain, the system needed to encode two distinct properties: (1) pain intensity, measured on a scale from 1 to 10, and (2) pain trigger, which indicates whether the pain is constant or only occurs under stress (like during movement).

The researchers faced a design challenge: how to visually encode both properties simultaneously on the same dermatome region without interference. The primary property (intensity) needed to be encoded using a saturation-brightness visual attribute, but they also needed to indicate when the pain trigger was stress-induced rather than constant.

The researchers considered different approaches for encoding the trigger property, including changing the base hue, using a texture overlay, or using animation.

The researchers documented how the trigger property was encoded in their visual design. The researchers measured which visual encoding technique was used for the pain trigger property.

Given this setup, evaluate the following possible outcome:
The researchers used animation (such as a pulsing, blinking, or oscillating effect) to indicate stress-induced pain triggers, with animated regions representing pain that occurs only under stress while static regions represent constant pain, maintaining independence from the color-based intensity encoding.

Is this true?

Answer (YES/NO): NO